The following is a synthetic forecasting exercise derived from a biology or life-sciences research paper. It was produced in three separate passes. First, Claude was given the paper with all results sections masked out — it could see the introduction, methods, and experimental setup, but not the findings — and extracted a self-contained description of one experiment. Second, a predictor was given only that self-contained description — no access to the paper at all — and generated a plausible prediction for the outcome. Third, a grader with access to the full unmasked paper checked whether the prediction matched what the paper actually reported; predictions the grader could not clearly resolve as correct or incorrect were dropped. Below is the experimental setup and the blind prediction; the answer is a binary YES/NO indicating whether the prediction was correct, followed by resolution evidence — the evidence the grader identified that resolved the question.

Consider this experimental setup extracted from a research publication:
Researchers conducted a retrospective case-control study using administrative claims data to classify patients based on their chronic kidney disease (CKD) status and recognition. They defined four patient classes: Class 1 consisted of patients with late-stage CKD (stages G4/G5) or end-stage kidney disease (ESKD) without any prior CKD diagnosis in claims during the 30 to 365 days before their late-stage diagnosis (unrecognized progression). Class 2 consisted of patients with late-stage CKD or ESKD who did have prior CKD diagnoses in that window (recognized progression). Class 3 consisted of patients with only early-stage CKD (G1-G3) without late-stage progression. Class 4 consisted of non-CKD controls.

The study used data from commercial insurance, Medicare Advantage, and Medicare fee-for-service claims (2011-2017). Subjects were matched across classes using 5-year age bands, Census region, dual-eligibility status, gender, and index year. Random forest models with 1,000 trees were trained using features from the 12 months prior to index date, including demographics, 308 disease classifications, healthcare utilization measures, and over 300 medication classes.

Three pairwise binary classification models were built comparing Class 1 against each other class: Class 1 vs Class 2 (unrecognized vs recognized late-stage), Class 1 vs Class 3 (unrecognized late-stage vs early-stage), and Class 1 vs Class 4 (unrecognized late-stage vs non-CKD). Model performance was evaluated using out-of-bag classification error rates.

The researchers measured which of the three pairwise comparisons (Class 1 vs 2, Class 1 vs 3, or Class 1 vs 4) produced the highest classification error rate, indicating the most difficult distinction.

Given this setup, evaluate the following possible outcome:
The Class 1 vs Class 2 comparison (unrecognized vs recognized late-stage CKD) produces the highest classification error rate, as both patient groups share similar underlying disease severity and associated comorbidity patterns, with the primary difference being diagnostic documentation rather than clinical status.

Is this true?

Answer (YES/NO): NO